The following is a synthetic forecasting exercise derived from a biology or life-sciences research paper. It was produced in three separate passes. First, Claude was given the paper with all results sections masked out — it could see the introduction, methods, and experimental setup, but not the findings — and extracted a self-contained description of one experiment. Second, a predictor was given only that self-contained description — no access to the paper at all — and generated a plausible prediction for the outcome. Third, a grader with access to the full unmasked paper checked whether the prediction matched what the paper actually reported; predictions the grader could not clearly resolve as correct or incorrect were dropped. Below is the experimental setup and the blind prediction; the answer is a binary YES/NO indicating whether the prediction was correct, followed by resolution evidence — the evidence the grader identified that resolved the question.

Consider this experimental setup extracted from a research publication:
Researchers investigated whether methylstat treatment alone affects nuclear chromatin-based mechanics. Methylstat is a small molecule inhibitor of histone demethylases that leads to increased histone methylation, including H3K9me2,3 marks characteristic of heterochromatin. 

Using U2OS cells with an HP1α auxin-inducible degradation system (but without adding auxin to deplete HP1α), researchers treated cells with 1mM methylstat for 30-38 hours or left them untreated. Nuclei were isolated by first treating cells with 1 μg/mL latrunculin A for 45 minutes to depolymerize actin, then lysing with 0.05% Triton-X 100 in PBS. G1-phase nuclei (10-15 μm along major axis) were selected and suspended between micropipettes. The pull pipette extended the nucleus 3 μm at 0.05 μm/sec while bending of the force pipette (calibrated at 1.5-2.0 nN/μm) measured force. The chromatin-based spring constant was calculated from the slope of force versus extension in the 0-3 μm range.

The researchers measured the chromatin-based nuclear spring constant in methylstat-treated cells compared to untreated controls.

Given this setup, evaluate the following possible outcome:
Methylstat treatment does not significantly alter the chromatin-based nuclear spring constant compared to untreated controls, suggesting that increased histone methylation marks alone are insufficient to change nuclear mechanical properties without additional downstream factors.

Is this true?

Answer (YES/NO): NO